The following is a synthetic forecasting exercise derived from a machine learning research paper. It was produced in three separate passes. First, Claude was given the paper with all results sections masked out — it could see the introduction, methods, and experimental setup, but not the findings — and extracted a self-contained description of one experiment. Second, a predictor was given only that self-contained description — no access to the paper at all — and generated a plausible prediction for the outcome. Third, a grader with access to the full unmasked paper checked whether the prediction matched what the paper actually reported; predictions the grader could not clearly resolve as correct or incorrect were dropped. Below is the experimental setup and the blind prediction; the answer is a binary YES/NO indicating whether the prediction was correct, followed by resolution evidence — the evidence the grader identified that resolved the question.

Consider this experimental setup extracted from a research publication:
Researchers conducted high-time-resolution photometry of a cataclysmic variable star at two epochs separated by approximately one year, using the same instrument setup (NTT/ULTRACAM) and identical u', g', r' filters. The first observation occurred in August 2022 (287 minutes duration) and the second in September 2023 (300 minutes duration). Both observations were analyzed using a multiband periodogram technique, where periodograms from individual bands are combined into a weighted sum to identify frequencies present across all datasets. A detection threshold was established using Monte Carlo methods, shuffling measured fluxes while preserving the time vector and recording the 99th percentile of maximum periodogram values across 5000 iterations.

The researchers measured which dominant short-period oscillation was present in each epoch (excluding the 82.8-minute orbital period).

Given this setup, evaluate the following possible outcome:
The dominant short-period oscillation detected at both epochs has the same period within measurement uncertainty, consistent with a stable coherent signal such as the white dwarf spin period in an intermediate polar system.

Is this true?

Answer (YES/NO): NO